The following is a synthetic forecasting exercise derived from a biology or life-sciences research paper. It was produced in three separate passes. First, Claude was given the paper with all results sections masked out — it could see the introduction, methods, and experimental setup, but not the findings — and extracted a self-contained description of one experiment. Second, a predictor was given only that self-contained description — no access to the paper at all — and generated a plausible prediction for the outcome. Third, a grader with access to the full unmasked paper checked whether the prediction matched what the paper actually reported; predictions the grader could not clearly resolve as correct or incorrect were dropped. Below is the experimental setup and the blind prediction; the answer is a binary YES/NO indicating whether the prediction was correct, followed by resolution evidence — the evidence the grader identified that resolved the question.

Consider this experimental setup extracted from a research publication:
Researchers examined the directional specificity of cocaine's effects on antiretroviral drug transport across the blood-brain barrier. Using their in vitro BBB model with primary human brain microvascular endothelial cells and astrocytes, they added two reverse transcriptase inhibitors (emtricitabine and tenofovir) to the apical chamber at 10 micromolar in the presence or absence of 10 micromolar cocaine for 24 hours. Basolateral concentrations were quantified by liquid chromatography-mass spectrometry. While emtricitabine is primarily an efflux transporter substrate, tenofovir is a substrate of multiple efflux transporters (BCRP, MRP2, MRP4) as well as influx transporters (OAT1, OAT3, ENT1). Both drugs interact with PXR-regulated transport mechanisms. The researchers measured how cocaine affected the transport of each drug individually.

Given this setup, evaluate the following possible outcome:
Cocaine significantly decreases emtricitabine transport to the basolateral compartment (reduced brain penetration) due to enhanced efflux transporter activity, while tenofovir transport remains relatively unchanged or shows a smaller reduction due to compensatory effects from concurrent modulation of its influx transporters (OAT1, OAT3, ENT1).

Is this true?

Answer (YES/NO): NO